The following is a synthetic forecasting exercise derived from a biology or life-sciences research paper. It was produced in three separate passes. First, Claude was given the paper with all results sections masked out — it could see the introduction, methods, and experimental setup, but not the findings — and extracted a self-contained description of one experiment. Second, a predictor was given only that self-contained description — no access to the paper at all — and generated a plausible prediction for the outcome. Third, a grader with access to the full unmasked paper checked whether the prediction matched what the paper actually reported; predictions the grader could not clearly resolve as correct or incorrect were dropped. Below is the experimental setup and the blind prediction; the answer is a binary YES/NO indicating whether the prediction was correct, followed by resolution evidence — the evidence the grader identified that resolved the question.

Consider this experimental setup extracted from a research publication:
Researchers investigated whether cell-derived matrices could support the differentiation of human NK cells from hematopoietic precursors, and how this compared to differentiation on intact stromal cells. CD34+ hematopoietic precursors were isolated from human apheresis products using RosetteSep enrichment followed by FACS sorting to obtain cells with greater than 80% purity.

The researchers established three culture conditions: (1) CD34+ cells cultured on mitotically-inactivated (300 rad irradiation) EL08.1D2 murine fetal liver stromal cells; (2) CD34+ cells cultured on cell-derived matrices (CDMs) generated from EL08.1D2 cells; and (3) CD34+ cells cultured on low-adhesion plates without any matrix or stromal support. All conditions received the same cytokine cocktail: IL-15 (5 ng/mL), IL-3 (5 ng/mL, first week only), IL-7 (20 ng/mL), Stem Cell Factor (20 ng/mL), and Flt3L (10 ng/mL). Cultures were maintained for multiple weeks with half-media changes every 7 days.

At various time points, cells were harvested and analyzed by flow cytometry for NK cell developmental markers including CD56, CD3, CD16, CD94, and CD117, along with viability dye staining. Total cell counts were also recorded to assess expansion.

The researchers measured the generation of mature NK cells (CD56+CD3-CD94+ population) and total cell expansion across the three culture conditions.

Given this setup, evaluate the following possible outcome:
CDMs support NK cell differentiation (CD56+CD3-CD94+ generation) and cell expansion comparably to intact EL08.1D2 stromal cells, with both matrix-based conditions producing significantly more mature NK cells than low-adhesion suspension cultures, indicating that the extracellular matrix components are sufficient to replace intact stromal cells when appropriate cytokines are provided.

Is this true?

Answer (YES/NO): NO